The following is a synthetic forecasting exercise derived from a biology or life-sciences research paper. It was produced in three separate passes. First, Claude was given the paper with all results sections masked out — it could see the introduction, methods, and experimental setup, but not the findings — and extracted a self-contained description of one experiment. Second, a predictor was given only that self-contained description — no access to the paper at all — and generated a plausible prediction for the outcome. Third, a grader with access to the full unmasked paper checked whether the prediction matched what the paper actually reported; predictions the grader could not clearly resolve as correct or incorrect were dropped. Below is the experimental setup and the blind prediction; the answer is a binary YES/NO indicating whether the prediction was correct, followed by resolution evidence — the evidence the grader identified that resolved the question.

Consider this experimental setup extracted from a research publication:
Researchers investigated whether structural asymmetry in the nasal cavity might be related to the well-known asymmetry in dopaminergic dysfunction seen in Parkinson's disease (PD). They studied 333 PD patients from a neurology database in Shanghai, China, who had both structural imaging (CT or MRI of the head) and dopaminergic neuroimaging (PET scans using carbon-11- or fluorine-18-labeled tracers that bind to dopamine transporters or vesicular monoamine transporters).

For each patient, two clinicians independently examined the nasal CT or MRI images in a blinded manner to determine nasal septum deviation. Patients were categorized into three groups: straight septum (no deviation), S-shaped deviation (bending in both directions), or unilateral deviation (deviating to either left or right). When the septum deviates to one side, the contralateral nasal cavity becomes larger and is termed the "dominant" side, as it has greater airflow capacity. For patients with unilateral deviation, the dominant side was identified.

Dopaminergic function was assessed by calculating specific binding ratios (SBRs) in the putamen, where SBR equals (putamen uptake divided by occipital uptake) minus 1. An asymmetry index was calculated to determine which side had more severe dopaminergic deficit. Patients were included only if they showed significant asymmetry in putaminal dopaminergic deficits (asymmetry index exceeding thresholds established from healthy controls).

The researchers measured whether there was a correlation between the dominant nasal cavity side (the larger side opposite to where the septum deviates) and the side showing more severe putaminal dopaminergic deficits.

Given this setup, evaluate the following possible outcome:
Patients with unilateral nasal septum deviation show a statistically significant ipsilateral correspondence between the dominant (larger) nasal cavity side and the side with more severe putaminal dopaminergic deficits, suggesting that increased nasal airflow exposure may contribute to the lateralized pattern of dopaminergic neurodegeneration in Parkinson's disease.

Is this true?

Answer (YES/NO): YES